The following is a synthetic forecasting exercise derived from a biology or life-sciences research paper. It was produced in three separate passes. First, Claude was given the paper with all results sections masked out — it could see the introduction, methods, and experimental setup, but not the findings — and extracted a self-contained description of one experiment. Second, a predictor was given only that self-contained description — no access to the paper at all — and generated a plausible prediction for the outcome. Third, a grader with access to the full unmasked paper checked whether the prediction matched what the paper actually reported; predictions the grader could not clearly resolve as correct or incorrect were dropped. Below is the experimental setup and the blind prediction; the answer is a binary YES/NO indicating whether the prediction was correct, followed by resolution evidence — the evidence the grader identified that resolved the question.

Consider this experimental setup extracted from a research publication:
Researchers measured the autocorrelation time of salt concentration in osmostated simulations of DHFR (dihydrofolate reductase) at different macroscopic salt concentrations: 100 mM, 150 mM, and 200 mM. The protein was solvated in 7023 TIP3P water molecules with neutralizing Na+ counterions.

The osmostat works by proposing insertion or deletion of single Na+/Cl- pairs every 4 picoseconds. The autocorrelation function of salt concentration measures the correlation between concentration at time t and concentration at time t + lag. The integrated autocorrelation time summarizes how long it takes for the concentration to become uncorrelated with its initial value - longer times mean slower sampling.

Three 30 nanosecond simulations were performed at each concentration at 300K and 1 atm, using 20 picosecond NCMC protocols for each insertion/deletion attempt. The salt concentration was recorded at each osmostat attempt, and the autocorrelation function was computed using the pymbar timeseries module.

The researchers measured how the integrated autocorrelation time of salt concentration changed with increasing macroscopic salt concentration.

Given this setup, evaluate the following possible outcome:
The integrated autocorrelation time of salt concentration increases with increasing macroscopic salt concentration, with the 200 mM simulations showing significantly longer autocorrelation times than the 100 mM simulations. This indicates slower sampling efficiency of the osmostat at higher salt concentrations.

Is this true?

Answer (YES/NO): YES